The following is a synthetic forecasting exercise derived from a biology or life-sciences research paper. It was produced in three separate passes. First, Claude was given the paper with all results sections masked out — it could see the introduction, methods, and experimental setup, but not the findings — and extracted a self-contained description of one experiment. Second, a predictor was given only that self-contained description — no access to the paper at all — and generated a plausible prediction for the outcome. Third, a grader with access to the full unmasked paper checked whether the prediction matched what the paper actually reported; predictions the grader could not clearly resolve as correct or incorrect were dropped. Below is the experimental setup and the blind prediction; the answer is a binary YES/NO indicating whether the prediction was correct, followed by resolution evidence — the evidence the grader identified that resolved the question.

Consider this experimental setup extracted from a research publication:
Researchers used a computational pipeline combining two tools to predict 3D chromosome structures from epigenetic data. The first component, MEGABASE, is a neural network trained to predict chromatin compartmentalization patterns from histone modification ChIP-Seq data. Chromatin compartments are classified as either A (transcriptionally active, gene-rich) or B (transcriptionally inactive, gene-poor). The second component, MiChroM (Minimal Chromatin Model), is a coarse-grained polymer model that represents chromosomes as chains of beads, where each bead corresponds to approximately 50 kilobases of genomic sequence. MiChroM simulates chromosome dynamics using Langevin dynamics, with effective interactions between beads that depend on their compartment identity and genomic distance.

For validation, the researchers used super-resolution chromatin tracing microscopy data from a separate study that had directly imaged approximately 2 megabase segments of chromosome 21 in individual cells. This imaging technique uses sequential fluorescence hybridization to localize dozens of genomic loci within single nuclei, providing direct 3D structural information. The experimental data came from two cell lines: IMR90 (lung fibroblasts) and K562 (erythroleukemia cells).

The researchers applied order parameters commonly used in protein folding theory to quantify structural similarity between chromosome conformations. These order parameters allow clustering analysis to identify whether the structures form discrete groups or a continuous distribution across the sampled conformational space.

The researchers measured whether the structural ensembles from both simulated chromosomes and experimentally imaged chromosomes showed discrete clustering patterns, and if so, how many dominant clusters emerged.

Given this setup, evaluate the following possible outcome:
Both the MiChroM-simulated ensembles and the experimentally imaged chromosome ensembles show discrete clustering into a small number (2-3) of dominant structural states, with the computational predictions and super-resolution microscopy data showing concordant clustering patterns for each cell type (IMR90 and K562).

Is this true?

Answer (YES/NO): YES